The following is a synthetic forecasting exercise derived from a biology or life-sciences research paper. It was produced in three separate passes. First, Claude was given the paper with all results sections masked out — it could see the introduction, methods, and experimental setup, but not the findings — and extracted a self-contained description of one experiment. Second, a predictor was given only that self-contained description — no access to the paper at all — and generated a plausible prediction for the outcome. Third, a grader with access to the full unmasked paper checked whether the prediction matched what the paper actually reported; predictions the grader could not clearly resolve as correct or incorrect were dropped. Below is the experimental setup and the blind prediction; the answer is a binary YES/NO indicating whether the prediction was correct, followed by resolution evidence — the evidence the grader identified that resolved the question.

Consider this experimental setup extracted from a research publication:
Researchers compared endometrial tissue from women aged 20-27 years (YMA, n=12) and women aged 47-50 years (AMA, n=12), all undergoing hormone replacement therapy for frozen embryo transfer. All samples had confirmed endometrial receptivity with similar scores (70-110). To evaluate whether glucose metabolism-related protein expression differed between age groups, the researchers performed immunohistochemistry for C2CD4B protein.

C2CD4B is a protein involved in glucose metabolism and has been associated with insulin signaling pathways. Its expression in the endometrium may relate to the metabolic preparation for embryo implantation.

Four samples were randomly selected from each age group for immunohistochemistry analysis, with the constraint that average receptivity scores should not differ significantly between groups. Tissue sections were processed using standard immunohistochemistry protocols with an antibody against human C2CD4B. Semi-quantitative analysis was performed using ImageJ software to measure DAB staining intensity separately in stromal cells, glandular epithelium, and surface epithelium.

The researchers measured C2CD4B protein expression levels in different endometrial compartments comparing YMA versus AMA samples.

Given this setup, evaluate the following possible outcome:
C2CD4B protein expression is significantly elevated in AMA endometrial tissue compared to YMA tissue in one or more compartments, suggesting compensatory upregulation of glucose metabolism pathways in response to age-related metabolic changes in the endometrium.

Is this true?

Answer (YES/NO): NO